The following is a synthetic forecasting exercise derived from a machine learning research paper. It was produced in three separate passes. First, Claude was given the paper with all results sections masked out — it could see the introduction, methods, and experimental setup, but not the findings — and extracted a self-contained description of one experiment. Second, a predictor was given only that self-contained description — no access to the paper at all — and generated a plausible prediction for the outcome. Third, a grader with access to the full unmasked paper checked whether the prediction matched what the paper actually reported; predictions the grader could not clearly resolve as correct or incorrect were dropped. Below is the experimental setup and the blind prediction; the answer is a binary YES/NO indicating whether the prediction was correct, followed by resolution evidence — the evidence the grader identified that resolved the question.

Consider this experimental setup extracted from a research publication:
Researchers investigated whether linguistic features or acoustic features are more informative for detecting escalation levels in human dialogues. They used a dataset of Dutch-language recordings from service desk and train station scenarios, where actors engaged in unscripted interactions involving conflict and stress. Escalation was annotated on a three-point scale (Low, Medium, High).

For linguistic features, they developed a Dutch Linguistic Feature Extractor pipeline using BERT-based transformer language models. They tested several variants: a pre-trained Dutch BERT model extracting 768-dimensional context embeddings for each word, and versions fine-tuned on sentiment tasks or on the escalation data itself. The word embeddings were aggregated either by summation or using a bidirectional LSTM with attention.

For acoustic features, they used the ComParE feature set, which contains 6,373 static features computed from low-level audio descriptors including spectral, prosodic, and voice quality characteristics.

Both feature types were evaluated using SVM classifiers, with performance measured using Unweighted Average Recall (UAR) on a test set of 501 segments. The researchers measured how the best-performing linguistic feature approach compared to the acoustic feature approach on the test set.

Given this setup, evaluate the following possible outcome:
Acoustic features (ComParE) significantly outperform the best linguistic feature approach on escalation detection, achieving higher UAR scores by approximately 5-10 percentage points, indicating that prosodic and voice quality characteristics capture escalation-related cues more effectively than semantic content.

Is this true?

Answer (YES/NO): NO